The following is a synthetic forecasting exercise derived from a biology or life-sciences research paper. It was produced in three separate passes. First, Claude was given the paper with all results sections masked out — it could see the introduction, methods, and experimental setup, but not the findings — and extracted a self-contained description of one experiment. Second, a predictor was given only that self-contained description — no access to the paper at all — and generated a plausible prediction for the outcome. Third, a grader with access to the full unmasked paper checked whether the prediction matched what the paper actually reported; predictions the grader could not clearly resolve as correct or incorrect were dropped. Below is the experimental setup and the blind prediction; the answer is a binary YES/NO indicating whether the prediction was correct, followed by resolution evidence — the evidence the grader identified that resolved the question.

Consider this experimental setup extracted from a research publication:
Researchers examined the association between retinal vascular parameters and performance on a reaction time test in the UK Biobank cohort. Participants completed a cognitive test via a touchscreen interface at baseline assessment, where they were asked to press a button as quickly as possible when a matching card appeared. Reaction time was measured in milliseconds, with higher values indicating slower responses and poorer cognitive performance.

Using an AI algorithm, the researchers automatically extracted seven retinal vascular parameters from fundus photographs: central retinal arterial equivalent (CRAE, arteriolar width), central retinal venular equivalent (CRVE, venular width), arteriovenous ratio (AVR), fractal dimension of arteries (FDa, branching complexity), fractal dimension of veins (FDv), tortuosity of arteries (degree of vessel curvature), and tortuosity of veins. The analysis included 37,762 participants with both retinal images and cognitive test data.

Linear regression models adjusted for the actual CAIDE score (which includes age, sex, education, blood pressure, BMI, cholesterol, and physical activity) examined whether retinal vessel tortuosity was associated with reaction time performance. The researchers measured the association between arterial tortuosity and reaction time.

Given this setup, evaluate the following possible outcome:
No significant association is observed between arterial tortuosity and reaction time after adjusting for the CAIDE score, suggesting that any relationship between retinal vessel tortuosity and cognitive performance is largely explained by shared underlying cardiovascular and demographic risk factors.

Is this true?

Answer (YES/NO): NO